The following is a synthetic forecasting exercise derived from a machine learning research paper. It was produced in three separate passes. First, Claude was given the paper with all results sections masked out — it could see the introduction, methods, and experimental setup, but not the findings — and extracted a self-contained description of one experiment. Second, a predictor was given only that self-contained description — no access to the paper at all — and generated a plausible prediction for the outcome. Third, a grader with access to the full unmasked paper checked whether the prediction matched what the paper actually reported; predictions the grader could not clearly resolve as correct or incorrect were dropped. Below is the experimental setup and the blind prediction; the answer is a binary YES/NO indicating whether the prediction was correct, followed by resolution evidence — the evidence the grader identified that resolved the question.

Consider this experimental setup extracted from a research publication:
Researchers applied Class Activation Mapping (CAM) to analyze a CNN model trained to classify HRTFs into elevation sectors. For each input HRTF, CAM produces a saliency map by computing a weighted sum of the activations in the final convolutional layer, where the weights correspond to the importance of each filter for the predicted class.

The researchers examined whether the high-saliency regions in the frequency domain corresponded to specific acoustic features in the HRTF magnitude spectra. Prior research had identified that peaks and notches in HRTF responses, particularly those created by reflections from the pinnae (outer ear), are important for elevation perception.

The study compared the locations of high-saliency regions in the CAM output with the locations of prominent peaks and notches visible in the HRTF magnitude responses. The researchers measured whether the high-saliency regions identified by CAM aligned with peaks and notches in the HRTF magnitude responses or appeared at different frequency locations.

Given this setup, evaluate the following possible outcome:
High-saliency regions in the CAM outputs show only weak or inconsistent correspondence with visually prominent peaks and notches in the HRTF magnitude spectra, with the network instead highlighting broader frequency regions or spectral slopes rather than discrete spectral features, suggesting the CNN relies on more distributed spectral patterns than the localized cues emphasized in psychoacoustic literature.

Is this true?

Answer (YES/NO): NO